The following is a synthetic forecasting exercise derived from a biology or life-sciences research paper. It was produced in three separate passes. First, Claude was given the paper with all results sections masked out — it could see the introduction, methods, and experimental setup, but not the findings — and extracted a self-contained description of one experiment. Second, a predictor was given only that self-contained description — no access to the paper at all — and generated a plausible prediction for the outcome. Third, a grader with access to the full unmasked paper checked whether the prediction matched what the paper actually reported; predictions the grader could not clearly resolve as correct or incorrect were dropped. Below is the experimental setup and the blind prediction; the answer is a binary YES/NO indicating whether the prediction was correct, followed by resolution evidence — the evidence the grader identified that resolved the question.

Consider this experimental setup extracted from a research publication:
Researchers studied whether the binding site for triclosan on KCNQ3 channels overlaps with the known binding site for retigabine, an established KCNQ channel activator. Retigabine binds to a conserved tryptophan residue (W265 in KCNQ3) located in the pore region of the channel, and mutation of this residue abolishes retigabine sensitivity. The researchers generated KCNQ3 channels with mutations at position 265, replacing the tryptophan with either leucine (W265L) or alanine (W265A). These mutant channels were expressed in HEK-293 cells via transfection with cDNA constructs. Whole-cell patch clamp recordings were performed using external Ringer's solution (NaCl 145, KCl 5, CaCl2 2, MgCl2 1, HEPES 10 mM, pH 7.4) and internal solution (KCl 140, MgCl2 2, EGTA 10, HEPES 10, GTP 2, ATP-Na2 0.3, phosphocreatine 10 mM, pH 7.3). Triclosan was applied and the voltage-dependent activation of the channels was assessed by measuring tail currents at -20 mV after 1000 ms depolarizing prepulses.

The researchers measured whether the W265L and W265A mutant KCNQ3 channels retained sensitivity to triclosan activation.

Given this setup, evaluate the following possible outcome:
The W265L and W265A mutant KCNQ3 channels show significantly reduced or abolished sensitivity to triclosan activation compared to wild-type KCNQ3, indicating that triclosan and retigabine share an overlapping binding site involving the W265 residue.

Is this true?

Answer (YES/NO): NO